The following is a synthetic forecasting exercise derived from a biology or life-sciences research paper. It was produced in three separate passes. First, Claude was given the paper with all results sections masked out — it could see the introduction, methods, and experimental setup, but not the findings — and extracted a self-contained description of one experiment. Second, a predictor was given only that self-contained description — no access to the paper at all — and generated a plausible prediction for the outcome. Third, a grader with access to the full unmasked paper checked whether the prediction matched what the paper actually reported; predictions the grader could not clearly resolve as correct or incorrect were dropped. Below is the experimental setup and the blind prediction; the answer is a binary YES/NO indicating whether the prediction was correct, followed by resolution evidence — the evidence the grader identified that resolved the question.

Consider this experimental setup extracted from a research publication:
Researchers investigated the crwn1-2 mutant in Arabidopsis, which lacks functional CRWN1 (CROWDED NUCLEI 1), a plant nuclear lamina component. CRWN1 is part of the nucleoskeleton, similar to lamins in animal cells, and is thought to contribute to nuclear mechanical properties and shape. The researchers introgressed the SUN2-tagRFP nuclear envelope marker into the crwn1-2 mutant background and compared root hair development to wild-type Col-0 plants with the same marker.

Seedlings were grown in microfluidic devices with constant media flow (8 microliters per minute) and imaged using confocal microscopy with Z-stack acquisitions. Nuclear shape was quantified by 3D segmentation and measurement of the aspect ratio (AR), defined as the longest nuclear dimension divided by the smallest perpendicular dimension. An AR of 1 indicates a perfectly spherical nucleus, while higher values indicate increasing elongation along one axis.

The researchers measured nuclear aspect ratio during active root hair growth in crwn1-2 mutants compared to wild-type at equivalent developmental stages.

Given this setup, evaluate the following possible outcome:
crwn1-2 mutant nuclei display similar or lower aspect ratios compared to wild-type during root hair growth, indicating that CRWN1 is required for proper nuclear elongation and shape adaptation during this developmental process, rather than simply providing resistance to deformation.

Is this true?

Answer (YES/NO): YES